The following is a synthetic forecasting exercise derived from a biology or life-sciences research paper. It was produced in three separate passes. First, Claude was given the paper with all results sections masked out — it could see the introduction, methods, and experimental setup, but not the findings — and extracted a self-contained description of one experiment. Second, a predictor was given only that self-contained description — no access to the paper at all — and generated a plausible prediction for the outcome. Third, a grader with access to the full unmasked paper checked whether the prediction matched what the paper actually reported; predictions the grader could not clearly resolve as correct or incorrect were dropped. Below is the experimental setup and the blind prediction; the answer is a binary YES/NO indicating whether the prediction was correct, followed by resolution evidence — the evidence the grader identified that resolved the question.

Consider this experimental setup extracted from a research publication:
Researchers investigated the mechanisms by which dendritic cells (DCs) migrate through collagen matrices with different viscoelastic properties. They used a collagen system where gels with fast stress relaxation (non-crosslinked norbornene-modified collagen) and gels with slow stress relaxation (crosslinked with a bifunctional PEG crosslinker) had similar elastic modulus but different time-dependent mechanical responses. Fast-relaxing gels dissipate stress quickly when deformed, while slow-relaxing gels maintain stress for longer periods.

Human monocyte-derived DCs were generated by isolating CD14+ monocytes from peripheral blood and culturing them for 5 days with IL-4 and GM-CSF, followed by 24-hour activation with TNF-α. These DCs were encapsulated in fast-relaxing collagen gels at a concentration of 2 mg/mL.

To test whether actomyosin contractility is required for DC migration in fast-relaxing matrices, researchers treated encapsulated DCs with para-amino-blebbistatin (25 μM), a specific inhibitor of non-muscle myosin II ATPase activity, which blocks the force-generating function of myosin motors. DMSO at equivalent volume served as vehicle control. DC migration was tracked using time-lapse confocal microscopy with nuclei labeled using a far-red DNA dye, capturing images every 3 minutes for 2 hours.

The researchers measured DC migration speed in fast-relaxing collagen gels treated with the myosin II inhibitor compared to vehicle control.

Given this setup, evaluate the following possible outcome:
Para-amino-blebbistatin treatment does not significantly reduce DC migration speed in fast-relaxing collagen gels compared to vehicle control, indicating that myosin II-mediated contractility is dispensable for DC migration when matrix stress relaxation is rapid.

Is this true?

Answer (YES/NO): NO